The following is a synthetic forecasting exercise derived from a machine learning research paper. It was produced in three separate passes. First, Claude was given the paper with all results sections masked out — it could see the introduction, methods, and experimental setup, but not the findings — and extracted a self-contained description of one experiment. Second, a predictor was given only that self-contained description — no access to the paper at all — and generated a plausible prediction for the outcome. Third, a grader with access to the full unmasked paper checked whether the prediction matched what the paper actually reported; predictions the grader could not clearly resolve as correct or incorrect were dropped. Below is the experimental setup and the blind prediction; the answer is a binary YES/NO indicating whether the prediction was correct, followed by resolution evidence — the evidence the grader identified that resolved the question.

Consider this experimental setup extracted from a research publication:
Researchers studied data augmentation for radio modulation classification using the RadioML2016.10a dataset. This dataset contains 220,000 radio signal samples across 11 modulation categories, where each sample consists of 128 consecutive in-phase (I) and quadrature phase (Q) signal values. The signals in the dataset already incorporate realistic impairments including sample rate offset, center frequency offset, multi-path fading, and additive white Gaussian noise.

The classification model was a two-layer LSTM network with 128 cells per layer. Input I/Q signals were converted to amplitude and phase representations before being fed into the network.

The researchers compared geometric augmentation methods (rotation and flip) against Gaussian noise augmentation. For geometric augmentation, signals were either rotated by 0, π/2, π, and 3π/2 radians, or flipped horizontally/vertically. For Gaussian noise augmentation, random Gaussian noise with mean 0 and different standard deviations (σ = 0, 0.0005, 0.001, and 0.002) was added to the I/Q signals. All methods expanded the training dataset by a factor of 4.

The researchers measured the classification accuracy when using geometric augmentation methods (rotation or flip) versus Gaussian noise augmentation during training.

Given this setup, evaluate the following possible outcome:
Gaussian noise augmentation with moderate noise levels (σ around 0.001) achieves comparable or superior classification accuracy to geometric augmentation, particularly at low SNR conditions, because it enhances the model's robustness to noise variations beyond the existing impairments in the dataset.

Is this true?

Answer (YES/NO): NO